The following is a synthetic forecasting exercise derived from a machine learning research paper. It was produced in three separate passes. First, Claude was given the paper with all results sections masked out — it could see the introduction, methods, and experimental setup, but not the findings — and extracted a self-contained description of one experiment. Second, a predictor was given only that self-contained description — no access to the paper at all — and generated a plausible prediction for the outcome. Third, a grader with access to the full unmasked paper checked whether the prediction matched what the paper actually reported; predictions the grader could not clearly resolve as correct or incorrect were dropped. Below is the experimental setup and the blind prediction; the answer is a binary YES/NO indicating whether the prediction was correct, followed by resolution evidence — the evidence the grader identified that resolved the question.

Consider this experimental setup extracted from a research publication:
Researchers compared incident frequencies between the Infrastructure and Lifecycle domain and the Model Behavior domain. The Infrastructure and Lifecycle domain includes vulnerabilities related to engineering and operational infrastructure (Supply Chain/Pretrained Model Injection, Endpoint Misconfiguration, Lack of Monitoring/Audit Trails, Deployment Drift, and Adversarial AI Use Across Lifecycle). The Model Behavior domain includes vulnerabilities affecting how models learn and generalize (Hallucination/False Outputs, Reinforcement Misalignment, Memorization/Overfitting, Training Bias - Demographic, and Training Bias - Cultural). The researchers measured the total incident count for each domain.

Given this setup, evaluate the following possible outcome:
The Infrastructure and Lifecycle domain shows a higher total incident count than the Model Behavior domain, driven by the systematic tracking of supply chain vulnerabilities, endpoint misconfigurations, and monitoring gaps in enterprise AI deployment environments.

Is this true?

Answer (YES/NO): NO